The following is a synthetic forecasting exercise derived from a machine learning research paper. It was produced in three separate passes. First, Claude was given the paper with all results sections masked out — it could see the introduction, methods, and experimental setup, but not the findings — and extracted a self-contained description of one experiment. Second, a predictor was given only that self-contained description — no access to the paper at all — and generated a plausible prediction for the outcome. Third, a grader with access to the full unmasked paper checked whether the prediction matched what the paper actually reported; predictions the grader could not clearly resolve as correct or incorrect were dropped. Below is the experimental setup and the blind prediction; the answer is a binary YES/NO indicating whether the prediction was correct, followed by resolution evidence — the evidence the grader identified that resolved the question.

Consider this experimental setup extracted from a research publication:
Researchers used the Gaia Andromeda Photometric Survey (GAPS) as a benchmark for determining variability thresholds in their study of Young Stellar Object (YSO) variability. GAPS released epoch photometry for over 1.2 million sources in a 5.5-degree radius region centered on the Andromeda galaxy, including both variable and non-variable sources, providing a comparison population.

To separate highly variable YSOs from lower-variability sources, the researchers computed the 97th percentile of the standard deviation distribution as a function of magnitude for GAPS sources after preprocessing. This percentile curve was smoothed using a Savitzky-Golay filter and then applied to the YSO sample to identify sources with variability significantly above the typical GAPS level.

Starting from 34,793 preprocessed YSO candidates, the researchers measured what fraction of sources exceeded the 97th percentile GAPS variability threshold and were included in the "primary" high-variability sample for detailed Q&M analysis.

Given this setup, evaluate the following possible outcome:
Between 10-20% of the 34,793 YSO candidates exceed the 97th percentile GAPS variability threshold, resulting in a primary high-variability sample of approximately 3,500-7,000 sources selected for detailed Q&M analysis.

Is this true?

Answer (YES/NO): NO